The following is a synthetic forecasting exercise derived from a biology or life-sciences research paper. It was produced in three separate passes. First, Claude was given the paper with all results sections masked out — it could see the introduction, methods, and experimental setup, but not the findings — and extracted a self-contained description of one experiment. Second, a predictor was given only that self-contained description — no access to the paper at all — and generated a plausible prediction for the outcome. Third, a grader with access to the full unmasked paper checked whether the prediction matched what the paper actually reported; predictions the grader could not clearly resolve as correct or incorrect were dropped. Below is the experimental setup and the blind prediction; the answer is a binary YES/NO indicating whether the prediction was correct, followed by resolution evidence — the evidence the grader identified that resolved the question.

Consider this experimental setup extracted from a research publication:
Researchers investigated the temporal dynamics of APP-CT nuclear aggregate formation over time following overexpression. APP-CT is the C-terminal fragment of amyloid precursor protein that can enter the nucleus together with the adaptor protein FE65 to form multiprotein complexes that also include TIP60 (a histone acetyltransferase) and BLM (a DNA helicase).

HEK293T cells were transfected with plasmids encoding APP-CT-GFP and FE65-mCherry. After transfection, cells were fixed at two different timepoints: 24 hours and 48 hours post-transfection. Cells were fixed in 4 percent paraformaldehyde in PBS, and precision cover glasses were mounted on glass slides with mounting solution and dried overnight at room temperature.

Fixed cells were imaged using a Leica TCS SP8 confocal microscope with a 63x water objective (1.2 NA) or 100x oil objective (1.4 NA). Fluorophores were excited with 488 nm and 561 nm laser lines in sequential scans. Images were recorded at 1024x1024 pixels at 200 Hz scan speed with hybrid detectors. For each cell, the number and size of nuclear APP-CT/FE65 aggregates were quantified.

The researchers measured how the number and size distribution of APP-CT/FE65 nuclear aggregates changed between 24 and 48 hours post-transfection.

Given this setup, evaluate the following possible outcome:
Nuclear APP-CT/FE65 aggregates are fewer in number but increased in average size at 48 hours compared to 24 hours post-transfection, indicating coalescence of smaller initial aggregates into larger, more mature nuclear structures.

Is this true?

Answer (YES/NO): YES